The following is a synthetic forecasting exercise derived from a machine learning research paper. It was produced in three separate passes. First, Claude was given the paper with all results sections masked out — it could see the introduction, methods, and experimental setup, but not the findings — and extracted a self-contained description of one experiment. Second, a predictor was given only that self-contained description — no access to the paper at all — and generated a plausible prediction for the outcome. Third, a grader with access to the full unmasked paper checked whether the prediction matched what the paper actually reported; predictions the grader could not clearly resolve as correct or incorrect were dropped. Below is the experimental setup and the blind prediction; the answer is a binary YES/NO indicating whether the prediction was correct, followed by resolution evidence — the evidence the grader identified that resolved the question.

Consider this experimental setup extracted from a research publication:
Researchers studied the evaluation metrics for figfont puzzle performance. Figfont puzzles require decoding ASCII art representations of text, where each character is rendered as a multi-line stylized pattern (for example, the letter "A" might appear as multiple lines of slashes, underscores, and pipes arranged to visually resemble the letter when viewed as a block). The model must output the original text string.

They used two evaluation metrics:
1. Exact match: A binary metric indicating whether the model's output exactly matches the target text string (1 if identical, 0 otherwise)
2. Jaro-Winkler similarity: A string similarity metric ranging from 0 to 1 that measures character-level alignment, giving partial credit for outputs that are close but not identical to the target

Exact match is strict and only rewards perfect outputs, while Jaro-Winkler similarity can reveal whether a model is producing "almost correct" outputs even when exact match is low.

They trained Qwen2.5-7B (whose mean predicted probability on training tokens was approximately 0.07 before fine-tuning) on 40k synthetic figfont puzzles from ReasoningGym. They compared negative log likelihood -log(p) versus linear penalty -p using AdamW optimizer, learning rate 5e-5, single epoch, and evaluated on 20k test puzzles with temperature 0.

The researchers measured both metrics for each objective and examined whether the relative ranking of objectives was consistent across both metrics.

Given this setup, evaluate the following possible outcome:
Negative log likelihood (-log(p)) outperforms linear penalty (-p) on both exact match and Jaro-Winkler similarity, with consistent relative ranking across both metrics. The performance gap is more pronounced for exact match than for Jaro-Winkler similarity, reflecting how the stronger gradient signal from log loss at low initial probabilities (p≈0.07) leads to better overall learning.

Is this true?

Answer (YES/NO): NO